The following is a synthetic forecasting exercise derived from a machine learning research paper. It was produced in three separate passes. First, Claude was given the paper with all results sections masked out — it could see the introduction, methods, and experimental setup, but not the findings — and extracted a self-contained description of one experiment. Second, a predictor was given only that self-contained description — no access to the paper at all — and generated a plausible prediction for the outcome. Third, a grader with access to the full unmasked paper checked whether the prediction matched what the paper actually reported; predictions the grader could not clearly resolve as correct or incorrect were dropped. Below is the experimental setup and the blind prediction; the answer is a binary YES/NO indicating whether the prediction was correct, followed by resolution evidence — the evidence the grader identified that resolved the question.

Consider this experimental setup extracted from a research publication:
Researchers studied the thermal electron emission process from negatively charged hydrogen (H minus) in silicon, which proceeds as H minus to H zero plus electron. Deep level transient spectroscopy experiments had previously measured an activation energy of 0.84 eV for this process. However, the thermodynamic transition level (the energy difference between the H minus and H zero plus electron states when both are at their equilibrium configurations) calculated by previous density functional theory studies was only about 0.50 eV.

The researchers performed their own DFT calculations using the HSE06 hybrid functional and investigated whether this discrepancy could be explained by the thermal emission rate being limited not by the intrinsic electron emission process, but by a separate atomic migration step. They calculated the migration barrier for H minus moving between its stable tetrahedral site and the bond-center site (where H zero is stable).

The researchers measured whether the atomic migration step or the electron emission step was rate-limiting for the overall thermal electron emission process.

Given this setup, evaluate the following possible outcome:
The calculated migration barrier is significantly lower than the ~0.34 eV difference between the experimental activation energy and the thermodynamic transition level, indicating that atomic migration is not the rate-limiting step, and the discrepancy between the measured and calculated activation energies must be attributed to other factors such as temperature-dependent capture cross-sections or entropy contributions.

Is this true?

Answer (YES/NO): NO